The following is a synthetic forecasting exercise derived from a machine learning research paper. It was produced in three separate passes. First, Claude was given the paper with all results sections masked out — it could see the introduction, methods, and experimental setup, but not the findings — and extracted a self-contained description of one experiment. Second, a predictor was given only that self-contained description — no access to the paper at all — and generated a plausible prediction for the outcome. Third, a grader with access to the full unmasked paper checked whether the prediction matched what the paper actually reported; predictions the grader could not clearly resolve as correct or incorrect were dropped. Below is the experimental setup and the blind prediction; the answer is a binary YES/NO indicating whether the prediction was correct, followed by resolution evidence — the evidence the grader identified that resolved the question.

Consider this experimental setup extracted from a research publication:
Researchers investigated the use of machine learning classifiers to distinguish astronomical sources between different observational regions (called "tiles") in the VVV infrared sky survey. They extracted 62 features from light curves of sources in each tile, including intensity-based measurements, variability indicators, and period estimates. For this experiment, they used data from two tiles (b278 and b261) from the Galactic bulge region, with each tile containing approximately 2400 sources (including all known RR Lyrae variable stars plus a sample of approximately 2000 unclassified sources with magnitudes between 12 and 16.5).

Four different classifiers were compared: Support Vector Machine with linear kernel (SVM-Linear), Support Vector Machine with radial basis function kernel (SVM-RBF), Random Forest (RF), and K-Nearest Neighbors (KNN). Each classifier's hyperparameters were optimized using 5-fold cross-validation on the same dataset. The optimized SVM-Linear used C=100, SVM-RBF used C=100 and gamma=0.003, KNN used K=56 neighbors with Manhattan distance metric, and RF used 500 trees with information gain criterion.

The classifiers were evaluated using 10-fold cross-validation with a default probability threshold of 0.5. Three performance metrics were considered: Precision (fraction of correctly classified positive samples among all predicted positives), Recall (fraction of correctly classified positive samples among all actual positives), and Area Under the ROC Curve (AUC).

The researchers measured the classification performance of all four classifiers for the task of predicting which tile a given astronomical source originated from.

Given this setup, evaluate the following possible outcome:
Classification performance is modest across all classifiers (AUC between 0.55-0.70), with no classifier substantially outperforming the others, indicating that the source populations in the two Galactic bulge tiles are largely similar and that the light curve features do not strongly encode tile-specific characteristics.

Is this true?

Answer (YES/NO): NO